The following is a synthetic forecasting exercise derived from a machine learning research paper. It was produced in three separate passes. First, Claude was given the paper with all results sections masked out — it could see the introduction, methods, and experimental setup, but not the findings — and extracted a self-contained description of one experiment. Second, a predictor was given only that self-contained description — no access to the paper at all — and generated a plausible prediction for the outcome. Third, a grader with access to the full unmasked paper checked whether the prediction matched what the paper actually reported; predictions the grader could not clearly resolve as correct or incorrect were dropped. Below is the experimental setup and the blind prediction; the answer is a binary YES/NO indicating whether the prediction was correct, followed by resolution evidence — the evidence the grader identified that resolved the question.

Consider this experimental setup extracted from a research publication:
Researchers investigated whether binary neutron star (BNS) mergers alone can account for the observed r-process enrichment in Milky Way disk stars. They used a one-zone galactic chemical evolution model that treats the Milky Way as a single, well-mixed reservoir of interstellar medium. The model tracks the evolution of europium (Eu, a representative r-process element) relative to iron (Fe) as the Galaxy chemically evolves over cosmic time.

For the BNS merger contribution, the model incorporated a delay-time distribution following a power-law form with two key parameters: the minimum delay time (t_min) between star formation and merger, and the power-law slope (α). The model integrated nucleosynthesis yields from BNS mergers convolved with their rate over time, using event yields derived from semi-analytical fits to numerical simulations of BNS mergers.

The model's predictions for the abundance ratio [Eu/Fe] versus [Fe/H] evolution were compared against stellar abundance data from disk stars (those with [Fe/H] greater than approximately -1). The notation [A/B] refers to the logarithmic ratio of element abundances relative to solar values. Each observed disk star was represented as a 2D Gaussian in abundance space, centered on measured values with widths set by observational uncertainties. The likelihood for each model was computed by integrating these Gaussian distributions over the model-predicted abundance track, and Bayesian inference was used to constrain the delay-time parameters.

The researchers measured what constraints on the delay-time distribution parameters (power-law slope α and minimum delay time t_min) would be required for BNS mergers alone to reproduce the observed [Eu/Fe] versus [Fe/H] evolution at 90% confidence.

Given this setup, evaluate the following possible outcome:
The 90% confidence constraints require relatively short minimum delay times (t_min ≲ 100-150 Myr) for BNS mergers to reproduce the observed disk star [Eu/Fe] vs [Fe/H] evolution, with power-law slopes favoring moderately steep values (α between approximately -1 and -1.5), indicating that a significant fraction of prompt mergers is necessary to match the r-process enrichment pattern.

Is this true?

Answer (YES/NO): NO